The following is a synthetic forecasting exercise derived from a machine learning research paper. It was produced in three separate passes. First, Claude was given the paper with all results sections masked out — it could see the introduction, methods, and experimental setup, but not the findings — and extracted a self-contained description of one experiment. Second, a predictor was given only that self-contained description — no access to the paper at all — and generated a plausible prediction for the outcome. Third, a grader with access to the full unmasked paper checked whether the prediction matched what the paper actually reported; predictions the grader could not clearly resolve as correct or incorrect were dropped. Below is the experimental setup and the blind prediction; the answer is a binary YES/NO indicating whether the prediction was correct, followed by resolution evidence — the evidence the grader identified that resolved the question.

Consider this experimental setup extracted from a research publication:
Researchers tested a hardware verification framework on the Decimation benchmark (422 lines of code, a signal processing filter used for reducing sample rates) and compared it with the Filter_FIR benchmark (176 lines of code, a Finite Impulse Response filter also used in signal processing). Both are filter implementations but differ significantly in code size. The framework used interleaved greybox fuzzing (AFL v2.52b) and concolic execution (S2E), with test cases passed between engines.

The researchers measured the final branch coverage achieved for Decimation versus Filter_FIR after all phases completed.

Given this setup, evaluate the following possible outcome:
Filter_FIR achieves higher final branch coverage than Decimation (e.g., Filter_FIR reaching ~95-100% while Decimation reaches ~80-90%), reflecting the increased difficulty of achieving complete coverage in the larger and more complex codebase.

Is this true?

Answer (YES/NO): NO